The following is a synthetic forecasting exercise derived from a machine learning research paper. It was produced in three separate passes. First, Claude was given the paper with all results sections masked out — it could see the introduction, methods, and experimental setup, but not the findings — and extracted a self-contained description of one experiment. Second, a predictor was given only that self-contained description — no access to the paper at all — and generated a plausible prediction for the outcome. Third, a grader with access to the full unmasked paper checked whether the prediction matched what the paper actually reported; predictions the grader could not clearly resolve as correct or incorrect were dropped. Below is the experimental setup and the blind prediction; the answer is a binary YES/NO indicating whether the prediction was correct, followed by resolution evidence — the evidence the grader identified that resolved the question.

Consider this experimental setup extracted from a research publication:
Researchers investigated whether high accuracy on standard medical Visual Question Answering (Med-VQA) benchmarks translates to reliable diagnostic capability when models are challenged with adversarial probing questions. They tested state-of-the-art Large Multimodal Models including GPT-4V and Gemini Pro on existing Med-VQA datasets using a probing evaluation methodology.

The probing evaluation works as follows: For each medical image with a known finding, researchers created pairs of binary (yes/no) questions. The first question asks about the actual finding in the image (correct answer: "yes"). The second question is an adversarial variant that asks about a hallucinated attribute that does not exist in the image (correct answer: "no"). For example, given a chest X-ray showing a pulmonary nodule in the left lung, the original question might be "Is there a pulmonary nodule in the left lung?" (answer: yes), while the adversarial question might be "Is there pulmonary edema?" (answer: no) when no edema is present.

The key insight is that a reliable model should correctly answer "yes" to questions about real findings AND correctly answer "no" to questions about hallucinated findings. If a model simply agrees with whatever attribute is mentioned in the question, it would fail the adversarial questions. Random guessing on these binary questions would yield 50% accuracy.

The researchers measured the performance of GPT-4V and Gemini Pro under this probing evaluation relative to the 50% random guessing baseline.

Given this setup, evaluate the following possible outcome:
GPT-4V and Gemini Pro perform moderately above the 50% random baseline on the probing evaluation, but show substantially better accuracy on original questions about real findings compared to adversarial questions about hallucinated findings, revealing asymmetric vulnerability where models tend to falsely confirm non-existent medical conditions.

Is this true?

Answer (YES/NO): NO